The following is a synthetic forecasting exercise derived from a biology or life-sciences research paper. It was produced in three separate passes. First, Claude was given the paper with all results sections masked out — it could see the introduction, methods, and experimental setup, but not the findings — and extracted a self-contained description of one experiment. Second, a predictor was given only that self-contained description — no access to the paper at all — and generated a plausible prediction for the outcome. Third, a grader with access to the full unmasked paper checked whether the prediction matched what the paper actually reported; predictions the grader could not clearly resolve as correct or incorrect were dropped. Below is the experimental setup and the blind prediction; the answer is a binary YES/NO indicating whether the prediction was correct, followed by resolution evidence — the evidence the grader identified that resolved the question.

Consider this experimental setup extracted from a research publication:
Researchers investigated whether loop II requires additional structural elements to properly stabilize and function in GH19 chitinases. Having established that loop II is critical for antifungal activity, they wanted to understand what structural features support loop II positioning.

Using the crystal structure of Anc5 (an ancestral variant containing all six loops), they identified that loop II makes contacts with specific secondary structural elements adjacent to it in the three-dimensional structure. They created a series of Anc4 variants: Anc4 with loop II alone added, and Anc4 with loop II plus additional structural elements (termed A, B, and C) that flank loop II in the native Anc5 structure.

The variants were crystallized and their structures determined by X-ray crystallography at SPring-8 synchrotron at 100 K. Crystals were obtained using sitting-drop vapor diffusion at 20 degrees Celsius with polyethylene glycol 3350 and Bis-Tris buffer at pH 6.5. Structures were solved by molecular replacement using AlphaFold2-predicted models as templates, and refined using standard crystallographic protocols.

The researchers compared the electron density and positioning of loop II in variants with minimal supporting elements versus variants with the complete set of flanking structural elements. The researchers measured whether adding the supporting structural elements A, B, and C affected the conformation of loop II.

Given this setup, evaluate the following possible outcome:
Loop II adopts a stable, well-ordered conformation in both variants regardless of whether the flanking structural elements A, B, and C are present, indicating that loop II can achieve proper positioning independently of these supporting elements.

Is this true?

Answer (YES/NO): NO